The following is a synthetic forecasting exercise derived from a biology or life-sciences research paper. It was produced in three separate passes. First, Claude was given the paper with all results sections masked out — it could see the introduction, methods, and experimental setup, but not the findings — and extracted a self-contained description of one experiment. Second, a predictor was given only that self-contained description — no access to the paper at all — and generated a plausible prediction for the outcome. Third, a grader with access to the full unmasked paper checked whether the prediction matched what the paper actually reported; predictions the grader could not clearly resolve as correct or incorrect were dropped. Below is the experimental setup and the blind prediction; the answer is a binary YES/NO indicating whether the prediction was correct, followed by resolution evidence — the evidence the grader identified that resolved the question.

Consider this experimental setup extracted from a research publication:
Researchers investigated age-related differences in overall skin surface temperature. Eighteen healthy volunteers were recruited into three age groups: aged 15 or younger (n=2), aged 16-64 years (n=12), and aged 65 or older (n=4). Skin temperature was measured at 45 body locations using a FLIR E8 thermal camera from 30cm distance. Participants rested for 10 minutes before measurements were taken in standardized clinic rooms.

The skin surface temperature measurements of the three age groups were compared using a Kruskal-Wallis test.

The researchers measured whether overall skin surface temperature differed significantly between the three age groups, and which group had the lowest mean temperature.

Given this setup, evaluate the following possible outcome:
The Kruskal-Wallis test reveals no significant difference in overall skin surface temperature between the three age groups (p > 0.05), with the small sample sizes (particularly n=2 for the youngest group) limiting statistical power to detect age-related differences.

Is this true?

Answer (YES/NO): NO